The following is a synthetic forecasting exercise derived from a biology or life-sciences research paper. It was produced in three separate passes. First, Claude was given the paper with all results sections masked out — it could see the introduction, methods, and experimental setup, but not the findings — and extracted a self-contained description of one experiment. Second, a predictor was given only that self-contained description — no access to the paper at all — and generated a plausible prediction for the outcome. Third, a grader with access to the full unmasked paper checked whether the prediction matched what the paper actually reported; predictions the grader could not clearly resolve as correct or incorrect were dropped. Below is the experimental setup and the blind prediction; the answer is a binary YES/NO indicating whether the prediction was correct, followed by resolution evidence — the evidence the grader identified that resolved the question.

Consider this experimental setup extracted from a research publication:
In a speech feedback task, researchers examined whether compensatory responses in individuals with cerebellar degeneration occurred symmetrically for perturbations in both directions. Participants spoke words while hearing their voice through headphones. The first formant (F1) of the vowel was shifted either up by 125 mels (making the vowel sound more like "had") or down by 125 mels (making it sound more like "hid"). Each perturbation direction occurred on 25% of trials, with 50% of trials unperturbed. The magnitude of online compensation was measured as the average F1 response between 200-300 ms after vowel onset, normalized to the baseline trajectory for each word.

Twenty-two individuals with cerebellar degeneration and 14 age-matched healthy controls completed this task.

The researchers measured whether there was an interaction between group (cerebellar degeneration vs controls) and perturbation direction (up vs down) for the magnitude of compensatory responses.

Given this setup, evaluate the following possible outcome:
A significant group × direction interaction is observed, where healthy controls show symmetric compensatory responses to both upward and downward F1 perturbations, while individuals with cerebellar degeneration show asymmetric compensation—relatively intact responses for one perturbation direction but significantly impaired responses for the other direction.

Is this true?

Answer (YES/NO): NO